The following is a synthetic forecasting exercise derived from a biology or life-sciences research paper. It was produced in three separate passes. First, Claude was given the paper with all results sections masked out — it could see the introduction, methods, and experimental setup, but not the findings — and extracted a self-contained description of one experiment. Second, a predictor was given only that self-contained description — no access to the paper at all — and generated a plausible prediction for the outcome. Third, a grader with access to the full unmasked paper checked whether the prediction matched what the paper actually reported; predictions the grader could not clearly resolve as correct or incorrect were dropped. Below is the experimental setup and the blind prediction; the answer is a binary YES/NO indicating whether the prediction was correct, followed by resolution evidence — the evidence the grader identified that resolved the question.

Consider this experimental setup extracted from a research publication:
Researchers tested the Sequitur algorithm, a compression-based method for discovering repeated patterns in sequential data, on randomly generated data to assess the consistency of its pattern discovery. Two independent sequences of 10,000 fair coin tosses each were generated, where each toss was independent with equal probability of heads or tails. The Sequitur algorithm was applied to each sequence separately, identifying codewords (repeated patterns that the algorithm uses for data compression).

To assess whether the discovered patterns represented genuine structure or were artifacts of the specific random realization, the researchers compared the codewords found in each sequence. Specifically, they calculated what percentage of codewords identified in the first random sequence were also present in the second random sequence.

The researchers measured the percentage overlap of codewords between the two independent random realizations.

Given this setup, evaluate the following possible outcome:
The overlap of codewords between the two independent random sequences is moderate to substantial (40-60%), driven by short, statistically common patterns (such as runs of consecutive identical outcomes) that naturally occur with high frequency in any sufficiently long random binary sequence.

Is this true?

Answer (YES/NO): NO